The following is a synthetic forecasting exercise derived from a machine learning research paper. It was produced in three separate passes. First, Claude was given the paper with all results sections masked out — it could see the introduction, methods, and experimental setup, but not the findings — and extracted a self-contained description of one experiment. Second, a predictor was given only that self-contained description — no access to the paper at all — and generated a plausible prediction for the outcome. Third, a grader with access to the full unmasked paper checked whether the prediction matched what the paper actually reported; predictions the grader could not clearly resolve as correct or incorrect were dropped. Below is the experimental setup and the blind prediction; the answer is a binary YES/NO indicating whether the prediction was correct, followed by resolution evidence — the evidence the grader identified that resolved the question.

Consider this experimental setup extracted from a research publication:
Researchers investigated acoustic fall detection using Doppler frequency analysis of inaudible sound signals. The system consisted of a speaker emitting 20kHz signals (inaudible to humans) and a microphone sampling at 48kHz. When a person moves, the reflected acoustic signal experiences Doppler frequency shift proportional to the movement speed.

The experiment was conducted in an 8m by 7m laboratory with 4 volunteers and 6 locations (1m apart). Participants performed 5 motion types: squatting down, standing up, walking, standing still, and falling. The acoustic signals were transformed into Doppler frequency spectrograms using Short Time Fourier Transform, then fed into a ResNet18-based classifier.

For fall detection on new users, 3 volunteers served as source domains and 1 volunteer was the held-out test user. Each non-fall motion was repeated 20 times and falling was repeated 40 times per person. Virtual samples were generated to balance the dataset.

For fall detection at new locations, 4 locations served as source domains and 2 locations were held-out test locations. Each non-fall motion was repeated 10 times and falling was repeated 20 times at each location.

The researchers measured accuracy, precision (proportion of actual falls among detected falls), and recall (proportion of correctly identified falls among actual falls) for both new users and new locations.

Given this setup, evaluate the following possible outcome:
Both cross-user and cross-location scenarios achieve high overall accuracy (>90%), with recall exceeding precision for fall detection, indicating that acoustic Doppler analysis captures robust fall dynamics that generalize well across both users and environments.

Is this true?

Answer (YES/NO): NO